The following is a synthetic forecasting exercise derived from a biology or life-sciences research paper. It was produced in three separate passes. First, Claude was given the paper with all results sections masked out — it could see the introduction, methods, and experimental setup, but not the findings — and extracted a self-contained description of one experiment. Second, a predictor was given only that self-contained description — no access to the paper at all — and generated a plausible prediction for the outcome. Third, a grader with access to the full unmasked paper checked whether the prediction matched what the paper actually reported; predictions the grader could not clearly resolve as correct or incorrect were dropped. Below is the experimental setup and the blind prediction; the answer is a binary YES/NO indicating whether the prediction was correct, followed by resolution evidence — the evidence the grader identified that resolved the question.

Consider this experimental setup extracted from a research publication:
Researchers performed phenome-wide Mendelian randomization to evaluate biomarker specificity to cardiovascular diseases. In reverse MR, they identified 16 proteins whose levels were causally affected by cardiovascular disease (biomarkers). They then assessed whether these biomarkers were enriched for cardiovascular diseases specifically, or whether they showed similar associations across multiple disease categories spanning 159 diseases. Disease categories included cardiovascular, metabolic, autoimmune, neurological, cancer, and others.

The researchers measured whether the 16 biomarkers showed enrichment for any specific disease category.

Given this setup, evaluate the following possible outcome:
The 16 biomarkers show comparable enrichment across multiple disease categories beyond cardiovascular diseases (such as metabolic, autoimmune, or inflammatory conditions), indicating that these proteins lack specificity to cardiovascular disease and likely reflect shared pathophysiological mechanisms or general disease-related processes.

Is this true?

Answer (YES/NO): NO